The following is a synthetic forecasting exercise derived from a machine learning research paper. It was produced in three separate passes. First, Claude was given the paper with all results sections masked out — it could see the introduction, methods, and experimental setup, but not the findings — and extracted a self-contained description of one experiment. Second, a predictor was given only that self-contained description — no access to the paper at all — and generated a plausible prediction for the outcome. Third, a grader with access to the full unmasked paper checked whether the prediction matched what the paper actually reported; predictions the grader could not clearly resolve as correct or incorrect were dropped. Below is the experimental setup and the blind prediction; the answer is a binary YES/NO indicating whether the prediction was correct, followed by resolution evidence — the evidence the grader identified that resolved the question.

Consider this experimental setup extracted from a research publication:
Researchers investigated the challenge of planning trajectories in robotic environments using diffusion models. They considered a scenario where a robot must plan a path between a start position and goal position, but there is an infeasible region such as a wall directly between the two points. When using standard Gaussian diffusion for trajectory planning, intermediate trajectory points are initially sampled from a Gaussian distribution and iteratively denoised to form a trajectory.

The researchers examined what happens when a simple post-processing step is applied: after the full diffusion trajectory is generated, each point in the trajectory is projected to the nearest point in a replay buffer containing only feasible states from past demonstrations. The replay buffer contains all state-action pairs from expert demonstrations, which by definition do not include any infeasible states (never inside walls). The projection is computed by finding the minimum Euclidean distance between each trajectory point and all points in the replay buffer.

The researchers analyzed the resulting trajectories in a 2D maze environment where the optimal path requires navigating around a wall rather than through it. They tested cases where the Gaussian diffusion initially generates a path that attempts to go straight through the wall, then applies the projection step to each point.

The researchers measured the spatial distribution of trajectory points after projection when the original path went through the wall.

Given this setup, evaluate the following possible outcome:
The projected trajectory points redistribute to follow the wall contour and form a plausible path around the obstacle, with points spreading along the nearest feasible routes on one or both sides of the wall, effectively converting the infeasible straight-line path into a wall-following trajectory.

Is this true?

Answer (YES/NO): NO